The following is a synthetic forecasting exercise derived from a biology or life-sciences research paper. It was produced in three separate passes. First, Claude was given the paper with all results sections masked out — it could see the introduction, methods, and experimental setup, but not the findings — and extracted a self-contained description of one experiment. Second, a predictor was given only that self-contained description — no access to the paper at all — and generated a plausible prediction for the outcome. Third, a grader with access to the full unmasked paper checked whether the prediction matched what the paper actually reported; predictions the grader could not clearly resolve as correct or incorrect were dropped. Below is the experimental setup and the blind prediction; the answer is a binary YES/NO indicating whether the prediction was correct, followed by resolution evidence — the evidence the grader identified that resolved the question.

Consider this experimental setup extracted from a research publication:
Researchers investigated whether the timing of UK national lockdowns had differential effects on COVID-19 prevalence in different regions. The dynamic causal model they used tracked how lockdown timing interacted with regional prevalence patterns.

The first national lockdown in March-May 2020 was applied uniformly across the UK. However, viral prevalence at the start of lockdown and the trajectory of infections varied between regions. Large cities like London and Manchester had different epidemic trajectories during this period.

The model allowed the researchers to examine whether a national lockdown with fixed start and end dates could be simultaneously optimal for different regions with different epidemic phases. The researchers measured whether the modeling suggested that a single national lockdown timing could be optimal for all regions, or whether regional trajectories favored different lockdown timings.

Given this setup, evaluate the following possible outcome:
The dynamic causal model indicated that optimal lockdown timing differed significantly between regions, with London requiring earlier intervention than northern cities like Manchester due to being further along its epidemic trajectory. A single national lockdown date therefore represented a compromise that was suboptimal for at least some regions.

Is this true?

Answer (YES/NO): NO